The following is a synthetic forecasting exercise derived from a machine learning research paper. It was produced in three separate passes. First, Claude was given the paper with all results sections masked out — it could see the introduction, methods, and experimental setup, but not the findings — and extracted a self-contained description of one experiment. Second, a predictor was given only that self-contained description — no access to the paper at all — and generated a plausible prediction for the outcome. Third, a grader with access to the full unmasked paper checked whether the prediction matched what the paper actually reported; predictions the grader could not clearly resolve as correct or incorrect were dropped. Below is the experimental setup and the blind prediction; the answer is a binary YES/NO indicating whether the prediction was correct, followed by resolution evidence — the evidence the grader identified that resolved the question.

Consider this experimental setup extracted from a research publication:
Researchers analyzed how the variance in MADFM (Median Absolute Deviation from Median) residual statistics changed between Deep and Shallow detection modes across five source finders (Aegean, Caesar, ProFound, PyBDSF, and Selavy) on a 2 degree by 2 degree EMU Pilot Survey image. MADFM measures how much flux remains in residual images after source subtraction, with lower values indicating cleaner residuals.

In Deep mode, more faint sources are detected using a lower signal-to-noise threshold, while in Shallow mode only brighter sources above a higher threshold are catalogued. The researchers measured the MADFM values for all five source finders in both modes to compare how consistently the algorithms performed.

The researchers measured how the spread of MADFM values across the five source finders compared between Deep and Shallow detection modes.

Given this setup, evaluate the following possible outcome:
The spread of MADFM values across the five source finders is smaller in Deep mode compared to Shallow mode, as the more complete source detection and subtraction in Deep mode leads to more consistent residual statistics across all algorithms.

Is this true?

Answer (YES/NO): NO